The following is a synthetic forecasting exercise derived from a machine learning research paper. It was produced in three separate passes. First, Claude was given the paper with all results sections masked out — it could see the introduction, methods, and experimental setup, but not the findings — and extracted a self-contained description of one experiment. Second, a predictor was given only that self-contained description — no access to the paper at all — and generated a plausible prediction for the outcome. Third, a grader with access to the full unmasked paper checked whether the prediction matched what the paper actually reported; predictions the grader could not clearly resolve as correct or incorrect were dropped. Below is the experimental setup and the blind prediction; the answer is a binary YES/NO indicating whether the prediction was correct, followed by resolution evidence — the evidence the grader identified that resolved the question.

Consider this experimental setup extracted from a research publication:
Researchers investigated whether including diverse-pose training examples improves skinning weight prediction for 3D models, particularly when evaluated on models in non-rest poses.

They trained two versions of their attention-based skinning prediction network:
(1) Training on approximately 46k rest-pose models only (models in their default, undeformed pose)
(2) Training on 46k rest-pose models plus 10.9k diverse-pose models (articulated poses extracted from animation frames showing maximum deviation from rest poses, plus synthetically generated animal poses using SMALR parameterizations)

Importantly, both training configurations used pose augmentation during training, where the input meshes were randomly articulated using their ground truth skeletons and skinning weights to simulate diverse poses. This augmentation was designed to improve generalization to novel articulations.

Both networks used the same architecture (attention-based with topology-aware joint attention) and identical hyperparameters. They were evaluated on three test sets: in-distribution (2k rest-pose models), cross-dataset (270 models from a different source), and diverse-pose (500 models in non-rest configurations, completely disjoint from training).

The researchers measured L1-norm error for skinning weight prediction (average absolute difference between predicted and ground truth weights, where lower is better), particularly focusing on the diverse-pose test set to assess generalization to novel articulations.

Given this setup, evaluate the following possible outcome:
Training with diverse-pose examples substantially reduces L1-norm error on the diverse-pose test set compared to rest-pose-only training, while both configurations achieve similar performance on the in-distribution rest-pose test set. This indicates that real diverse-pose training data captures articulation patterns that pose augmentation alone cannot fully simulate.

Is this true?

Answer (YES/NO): YES